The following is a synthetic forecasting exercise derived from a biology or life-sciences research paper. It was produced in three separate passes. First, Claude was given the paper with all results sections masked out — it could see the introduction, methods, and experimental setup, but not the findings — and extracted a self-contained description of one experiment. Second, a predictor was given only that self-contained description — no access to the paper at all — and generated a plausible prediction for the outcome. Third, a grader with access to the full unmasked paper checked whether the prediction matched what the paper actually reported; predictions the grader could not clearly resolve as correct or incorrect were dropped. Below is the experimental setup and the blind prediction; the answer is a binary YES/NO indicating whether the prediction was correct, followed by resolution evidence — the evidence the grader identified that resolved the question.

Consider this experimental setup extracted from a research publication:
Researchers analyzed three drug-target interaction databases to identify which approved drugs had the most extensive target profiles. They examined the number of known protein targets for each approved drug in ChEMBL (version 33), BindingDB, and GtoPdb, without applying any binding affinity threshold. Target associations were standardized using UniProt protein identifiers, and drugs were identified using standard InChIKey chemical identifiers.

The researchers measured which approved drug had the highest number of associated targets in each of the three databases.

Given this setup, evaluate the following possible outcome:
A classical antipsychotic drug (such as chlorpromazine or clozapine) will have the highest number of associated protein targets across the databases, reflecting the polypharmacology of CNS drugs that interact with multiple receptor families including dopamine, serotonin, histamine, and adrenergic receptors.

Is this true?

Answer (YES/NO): NO